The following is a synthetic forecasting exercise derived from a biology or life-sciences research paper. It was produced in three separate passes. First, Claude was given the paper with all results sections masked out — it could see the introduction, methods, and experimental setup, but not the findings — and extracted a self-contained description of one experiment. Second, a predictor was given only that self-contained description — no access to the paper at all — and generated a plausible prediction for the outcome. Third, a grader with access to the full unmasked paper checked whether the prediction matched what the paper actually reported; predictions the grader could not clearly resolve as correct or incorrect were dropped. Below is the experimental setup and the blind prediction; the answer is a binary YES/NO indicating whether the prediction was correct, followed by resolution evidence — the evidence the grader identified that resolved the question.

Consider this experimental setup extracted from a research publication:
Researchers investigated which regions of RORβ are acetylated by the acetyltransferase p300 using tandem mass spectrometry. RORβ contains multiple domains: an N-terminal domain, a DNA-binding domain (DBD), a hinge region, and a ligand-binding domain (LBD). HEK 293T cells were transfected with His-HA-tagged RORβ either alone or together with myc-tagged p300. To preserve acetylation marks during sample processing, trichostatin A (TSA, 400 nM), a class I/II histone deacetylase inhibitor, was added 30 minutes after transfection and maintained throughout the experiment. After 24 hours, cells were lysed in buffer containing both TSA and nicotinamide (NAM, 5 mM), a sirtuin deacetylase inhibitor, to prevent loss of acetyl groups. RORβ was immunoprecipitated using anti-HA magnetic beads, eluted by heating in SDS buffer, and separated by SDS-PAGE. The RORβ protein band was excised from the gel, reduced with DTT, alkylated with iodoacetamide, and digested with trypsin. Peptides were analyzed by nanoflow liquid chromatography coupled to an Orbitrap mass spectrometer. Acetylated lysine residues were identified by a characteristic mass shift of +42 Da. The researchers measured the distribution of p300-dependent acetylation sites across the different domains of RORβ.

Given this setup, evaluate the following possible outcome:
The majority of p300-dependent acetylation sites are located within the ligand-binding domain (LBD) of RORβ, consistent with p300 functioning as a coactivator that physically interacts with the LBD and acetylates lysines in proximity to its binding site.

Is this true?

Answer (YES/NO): NO